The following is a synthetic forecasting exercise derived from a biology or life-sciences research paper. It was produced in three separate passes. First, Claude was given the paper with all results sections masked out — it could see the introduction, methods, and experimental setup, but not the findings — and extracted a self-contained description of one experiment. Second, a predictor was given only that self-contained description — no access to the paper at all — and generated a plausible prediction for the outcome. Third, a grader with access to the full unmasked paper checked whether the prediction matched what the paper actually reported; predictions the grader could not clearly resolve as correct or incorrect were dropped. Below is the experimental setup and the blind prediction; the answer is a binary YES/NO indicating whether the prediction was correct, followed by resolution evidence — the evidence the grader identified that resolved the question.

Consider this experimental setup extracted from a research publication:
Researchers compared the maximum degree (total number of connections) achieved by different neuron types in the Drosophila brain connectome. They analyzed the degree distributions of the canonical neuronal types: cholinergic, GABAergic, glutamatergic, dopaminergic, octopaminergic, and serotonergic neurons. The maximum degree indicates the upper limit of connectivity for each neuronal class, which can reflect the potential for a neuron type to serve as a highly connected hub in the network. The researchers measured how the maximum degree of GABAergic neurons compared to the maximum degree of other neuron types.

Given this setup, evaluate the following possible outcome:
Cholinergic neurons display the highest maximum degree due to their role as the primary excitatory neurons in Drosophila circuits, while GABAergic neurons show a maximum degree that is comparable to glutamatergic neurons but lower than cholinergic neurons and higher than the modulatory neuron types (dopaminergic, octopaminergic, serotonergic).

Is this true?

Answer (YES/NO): NO